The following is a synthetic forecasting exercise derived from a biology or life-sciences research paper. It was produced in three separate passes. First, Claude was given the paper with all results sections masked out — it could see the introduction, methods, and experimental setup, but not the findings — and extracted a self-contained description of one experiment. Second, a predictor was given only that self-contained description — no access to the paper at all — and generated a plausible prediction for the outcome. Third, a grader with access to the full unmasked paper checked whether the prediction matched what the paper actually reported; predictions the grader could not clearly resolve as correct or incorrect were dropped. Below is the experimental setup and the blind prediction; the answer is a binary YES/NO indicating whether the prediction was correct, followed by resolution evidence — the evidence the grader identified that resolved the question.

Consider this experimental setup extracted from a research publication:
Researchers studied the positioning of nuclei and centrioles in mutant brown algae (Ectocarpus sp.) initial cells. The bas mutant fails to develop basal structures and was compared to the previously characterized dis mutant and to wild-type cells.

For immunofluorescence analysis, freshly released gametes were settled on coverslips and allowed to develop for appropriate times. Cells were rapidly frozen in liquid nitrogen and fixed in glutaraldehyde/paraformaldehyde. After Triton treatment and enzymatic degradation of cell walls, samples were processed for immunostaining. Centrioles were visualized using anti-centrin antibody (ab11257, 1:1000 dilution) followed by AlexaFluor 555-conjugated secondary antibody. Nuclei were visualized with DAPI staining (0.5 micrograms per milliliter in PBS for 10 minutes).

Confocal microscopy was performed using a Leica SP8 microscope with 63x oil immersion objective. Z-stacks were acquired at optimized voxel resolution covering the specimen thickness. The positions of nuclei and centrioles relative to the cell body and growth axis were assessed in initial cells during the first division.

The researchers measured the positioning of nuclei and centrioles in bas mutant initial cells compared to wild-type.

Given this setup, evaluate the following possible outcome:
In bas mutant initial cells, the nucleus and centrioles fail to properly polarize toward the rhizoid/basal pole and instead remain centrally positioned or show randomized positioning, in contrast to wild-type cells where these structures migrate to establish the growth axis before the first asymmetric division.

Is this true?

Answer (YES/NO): NO